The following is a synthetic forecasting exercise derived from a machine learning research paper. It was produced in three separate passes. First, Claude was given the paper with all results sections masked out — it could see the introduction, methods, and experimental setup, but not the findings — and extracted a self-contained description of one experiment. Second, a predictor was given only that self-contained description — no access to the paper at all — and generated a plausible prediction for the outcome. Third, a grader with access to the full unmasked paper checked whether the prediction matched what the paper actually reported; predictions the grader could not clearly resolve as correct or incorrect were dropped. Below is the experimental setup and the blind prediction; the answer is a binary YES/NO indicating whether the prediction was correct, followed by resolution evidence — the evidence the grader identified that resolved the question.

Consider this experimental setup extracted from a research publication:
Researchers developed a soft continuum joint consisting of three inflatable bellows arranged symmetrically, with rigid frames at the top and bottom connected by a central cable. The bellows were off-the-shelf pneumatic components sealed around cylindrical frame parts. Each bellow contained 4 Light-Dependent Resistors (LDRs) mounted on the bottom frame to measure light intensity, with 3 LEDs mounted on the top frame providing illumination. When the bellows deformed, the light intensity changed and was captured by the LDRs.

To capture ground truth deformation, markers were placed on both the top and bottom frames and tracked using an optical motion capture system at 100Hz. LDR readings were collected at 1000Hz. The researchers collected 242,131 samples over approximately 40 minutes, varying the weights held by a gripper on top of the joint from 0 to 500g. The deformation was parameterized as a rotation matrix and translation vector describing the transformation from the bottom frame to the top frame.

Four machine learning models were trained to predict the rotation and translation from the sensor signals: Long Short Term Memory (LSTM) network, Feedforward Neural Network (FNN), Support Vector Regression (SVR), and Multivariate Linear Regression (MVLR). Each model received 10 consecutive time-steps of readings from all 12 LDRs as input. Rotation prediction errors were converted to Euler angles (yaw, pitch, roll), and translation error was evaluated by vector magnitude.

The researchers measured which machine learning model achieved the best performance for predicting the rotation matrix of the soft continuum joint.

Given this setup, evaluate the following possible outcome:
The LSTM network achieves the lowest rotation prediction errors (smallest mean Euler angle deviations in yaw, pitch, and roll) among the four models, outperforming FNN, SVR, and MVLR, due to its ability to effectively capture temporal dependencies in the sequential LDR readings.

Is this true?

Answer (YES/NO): YES